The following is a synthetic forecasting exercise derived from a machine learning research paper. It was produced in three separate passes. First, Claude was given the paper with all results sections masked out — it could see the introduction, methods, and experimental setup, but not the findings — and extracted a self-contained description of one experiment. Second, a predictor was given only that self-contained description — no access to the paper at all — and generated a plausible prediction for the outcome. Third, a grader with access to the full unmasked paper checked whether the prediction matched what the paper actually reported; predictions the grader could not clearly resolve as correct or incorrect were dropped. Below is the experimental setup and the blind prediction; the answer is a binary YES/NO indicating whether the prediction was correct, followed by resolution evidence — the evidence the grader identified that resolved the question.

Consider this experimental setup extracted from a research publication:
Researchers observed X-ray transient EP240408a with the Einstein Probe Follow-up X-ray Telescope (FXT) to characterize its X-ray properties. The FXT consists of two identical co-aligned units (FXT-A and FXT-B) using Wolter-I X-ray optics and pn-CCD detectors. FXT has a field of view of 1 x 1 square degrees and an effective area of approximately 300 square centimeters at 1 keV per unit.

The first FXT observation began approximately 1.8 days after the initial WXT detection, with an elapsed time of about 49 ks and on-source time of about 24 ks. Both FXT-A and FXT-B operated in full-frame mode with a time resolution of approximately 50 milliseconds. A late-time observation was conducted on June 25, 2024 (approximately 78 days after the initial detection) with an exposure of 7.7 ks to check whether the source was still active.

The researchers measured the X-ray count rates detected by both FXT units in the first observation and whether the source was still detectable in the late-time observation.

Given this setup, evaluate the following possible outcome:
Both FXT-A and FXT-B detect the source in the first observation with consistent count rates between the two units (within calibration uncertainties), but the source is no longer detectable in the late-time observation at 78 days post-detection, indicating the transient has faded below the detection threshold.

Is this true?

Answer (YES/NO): YES